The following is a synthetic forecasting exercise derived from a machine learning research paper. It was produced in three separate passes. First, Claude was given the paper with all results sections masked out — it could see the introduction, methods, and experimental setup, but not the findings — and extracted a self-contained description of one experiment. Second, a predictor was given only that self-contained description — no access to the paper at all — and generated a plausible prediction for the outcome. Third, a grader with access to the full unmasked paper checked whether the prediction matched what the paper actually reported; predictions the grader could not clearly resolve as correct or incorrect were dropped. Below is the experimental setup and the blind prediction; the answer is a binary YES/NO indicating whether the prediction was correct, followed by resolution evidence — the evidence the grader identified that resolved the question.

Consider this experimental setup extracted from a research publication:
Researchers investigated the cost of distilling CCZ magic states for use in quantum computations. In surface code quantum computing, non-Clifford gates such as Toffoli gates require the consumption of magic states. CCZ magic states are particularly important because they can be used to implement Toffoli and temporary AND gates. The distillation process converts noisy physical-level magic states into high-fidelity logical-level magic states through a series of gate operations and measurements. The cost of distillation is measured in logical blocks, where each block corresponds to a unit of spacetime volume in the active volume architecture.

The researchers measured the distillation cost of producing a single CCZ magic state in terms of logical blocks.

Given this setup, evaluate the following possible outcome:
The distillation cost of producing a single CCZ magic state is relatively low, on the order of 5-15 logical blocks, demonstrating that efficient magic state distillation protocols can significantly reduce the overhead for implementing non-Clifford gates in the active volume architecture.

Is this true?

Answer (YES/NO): NO